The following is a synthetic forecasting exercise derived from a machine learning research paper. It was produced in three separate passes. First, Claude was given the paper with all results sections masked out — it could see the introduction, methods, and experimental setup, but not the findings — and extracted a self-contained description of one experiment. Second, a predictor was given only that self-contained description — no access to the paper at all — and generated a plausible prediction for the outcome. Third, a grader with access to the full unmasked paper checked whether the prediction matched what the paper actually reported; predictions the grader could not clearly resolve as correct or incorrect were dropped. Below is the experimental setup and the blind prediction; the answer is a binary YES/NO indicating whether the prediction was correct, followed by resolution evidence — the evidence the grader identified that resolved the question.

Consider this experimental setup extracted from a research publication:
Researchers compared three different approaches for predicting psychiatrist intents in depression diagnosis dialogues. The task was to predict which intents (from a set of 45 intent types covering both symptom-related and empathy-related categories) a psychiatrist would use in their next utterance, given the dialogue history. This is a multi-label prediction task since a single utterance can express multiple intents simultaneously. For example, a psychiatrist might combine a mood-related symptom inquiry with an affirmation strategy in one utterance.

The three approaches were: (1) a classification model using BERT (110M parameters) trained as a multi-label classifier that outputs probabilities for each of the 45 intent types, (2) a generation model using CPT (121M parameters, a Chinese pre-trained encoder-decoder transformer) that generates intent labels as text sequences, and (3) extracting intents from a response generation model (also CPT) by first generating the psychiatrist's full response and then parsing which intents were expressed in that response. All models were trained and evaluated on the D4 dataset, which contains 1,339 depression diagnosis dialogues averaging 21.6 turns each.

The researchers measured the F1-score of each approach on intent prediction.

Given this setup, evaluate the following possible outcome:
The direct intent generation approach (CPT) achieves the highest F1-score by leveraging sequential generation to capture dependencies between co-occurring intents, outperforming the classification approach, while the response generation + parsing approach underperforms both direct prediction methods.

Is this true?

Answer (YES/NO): NO